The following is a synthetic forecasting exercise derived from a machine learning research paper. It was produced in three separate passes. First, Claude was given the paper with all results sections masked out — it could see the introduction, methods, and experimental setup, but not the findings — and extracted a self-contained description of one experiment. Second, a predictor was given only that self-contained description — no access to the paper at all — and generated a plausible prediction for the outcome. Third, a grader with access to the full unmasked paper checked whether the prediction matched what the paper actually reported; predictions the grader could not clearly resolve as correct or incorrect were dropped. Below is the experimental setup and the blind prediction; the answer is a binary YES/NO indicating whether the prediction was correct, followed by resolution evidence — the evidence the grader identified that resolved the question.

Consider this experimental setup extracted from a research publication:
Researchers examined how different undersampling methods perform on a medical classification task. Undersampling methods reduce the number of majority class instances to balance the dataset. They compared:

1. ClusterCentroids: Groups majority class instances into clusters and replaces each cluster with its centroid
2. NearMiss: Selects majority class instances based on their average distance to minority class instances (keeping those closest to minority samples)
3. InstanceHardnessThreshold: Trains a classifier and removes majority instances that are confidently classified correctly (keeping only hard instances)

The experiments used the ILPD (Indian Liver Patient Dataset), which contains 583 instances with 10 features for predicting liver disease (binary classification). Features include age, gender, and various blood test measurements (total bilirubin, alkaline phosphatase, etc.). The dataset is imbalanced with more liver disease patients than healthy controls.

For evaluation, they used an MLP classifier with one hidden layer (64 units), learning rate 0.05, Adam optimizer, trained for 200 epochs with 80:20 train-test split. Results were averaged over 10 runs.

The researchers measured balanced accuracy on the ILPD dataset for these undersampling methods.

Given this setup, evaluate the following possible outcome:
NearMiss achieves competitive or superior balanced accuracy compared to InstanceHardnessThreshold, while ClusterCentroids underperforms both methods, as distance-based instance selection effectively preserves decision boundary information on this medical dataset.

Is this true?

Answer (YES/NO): NO